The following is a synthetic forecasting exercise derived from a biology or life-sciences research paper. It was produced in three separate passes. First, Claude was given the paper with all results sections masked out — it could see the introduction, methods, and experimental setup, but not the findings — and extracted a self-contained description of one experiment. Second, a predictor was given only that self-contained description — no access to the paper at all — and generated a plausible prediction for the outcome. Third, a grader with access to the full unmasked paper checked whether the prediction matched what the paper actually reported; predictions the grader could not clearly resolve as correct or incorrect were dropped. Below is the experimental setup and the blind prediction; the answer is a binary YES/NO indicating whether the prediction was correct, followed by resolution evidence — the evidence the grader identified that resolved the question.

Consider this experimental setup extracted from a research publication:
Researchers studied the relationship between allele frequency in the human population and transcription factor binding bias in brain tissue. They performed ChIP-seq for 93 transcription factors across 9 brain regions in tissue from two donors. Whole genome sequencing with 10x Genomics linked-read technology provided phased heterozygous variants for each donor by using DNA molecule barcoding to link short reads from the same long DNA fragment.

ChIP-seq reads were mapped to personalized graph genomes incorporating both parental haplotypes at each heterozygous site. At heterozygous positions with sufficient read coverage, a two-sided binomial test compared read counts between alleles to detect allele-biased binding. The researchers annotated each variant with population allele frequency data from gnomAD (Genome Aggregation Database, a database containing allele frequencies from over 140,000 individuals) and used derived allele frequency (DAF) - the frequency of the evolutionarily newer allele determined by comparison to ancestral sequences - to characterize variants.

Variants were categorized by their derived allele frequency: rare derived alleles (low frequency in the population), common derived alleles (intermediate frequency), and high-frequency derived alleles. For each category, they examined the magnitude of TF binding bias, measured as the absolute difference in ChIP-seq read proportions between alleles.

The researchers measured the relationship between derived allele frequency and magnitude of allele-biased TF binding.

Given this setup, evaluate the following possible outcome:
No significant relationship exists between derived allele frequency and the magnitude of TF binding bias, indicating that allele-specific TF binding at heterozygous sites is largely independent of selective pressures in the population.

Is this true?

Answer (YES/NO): NO